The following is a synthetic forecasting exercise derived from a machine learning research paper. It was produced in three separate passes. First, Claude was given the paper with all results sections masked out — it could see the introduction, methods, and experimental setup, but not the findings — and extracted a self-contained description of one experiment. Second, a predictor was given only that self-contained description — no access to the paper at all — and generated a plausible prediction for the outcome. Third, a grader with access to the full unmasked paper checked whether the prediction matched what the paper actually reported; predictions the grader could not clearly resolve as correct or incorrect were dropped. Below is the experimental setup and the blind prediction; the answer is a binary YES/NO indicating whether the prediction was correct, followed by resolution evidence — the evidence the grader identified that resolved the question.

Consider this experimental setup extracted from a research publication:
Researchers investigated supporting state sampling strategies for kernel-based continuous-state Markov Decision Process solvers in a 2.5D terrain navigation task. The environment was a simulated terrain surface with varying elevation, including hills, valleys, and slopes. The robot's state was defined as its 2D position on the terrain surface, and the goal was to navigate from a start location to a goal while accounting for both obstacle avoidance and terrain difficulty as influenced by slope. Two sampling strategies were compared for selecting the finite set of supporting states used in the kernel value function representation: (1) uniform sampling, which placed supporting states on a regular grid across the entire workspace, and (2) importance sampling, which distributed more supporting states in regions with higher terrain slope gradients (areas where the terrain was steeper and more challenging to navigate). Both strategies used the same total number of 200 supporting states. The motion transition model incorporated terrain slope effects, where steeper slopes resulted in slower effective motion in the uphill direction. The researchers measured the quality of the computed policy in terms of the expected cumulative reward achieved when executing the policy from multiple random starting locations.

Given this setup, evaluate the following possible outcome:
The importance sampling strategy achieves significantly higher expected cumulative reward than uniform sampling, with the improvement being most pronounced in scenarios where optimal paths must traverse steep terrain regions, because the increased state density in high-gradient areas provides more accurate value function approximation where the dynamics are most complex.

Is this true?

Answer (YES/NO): YES